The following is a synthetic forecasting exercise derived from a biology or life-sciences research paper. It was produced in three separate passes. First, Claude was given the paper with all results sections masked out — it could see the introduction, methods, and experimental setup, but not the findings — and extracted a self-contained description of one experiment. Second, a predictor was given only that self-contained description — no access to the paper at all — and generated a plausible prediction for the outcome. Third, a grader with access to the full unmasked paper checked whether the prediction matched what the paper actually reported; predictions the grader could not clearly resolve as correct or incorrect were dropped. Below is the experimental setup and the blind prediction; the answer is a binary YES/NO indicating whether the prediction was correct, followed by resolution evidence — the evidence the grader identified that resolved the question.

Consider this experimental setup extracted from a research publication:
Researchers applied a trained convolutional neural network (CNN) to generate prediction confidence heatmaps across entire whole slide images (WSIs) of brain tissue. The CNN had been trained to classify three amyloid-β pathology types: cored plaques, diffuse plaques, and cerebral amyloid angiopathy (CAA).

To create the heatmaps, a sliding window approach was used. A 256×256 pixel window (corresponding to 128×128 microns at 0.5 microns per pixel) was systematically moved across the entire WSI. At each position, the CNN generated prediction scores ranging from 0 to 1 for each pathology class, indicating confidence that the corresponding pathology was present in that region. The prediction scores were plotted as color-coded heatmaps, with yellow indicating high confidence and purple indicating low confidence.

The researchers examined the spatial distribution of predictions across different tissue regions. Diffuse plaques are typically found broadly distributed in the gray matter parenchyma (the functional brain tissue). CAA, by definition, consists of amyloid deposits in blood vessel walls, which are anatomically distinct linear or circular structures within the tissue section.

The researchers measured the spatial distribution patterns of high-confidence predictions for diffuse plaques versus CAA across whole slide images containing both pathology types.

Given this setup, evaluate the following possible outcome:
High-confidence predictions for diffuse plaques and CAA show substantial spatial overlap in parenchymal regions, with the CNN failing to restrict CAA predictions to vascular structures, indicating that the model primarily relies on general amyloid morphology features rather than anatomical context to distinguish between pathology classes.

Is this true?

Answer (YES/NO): NO